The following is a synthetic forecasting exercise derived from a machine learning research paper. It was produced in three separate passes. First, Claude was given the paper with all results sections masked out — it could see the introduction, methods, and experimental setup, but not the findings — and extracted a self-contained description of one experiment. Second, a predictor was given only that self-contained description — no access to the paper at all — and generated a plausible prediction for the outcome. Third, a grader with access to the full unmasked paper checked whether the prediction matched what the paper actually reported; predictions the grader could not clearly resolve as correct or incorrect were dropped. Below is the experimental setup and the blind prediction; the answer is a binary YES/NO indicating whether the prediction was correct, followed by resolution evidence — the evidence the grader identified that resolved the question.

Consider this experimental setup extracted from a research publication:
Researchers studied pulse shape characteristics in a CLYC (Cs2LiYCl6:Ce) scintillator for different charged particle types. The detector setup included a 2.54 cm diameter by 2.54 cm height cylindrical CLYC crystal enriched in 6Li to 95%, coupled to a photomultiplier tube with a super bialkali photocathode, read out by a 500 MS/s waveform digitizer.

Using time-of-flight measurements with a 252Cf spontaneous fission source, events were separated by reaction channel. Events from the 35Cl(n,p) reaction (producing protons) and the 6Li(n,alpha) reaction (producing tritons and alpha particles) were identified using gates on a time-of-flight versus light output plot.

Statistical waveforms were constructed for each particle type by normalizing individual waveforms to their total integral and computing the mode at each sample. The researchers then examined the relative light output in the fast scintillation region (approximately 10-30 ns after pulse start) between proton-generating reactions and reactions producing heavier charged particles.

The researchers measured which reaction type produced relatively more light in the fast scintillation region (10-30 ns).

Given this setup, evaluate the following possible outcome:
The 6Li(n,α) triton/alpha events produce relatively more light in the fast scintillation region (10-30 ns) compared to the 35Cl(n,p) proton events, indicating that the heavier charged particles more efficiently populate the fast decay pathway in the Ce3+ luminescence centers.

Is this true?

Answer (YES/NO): NO